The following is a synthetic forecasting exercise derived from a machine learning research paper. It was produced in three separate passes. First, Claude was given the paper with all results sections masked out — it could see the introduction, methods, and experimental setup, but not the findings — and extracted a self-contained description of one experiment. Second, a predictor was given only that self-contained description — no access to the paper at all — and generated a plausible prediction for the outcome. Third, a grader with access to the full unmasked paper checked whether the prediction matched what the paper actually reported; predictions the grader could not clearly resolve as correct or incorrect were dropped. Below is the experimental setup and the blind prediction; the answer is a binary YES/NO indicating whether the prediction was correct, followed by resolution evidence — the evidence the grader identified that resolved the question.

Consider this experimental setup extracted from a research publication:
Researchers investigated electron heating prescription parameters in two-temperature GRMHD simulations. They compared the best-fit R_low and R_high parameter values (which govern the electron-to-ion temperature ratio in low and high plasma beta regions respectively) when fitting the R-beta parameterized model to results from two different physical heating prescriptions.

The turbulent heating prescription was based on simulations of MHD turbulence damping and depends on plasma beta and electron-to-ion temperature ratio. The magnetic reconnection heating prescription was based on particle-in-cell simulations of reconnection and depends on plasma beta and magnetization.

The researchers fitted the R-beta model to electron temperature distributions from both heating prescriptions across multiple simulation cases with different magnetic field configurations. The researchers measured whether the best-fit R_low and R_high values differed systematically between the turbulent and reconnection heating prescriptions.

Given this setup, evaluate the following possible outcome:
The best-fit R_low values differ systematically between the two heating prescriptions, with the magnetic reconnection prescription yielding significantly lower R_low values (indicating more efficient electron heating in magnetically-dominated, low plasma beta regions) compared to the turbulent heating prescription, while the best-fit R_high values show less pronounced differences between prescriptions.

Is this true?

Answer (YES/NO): NO